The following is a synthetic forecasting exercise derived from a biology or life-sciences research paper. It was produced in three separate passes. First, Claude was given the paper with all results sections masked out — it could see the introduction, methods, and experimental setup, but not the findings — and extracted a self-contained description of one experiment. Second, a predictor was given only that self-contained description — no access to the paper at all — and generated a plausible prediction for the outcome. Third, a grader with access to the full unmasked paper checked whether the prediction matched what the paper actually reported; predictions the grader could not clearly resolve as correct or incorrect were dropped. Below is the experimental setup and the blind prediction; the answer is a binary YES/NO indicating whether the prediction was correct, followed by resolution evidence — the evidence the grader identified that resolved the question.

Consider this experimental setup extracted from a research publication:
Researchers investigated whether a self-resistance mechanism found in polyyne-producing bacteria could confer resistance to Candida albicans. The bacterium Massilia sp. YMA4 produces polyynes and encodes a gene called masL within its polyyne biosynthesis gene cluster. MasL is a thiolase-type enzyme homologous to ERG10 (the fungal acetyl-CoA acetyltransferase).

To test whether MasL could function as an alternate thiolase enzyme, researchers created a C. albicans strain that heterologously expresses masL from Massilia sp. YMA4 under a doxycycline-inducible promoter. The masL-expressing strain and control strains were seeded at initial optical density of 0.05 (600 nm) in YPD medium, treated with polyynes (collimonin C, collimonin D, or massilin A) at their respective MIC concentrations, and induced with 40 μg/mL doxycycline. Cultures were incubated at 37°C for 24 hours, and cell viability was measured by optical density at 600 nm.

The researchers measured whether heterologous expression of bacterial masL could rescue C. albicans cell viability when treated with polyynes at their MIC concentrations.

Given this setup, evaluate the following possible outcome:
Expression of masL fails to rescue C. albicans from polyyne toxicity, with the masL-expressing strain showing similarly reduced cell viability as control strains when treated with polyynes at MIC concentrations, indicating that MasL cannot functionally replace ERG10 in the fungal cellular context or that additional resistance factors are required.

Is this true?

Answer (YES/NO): NO